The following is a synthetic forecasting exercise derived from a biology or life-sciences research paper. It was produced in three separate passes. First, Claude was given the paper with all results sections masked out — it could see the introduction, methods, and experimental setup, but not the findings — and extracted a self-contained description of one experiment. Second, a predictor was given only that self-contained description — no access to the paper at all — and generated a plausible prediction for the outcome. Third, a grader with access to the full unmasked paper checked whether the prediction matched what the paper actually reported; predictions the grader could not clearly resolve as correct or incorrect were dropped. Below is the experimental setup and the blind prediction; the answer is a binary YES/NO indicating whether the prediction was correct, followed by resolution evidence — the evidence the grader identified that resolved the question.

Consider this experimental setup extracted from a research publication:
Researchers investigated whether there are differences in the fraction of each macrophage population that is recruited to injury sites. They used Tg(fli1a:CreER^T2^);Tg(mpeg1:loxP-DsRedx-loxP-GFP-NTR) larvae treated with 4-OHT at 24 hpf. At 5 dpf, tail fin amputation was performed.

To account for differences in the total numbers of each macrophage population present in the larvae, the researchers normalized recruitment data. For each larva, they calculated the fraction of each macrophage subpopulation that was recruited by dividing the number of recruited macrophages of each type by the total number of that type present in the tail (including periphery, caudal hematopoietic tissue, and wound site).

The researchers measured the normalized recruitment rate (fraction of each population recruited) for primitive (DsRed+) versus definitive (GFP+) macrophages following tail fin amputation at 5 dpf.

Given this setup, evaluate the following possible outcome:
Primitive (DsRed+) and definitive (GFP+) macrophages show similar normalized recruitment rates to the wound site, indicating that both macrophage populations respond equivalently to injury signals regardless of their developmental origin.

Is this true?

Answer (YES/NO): NO